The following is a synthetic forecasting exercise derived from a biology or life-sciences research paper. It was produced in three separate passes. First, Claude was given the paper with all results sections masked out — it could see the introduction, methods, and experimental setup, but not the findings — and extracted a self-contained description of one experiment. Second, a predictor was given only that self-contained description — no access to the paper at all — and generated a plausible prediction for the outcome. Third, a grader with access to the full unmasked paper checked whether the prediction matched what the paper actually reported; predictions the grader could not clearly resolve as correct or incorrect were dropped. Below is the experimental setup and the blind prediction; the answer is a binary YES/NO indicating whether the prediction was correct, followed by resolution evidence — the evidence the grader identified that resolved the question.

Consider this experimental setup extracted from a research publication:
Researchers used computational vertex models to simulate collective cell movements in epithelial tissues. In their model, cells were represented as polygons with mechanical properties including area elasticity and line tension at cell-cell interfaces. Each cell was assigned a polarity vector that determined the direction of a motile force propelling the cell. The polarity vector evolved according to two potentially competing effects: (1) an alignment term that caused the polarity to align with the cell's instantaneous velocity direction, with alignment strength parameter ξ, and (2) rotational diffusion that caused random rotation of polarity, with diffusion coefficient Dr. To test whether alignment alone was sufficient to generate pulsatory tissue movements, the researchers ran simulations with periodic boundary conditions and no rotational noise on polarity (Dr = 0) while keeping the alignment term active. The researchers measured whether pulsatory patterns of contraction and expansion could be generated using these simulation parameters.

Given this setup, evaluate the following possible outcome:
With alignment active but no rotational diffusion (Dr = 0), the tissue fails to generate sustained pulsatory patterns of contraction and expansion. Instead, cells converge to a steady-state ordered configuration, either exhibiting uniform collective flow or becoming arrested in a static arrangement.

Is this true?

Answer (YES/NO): YES